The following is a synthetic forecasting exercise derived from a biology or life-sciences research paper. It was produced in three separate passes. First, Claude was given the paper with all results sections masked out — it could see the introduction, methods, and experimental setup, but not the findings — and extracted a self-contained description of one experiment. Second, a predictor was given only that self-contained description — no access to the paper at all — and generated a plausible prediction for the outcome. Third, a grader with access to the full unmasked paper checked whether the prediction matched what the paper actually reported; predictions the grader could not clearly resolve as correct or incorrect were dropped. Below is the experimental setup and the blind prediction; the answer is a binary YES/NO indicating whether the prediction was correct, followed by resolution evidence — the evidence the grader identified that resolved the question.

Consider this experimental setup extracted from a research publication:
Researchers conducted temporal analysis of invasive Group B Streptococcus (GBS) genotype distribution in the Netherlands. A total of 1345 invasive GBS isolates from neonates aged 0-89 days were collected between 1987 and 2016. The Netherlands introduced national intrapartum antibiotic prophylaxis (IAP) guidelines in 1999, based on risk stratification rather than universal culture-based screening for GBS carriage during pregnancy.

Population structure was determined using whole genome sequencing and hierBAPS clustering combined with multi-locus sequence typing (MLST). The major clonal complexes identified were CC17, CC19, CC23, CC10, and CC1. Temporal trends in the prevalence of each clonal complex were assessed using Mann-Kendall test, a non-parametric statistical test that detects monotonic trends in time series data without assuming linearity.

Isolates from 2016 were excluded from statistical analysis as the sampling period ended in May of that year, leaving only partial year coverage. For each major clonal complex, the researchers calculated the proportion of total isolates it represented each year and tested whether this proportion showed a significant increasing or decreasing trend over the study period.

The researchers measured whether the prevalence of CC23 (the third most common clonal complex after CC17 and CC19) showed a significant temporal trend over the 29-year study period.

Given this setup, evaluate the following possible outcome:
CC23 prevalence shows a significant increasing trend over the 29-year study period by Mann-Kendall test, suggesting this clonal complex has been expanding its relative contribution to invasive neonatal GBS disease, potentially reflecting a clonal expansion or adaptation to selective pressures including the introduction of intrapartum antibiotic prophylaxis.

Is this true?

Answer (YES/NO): YES